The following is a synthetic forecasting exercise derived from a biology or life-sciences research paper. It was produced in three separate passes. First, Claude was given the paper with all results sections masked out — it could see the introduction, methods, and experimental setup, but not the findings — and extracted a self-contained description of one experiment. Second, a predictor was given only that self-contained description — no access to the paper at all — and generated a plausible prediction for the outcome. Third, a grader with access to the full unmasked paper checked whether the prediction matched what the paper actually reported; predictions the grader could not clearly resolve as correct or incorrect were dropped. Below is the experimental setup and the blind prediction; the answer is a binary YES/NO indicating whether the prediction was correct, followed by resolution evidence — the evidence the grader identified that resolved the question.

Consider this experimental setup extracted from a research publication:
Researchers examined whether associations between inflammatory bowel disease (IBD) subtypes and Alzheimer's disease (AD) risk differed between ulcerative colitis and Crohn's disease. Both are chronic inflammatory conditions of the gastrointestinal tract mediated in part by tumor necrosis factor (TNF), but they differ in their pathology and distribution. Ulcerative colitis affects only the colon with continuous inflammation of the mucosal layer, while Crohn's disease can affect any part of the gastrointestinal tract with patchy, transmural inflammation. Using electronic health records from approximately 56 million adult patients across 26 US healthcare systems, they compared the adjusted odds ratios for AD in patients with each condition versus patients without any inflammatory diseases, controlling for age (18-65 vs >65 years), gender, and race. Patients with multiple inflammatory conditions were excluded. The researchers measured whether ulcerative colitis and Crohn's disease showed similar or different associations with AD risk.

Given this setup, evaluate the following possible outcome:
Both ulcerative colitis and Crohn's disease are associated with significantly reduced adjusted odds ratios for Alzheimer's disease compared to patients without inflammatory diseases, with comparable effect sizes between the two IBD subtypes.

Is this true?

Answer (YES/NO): NO